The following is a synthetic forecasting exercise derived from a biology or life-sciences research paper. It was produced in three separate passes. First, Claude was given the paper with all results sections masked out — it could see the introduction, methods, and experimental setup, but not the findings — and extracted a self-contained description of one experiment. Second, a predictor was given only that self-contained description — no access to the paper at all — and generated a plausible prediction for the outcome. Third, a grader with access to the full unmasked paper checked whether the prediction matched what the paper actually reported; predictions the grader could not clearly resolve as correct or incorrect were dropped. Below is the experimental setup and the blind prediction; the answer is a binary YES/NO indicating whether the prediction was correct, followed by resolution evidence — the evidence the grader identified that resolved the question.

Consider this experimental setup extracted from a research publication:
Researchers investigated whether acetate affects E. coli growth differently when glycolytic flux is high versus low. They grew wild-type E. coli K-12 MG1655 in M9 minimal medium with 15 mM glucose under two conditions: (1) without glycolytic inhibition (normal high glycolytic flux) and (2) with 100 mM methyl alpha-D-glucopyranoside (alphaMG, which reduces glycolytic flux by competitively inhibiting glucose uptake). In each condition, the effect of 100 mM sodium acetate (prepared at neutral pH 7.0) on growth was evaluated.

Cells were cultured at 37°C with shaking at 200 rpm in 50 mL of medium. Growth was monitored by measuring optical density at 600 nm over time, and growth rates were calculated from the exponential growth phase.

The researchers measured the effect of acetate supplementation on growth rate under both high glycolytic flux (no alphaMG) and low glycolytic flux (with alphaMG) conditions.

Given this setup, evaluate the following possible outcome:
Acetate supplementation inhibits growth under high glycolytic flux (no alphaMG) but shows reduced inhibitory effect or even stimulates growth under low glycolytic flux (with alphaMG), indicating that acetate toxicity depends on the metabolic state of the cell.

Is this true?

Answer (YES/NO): YES